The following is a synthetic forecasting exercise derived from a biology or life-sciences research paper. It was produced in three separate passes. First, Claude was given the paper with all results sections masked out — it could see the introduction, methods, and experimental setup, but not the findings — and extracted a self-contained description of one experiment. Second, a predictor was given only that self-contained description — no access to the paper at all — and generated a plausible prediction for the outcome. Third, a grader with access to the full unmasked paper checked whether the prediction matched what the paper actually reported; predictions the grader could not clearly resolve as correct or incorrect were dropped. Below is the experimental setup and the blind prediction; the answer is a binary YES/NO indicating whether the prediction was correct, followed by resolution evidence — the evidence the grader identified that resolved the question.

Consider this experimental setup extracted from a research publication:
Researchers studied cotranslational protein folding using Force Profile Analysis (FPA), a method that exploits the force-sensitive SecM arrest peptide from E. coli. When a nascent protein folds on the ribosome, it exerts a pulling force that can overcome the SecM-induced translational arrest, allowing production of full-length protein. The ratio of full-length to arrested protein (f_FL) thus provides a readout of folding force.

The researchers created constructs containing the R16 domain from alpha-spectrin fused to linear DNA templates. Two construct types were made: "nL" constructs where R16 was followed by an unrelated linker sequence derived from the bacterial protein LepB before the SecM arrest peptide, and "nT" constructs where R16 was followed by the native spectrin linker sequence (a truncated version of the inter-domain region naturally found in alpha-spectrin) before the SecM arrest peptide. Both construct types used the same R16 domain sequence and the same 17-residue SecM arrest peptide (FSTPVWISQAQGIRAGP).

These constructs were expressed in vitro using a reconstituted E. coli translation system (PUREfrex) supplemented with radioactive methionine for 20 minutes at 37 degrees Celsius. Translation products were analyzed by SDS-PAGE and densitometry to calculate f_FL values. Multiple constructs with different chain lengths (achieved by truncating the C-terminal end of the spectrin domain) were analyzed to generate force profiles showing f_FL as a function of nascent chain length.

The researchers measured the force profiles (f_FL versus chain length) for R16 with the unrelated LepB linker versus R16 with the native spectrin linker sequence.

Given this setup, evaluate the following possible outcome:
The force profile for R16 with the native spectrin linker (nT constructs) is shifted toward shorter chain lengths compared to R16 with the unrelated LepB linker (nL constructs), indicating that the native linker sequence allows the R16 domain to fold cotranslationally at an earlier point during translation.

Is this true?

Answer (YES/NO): NO